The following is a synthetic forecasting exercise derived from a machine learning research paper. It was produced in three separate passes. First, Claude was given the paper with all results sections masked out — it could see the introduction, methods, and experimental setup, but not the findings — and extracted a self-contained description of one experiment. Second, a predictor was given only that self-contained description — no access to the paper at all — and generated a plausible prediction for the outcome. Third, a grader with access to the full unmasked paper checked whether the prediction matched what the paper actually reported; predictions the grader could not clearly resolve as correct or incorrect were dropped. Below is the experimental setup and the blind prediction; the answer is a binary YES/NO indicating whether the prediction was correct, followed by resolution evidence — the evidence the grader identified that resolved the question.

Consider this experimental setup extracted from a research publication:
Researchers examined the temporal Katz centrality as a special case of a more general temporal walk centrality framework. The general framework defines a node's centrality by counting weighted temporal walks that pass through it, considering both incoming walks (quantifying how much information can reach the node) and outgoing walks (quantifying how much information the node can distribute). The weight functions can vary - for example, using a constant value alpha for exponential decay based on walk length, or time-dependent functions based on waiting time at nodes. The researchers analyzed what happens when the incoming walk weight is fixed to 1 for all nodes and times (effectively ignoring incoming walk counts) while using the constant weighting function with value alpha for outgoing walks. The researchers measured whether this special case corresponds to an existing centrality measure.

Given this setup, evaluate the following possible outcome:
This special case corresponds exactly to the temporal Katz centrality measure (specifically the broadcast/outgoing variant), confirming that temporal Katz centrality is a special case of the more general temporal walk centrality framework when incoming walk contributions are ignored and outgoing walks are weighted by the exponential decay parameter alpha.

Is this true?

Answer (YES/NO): YES